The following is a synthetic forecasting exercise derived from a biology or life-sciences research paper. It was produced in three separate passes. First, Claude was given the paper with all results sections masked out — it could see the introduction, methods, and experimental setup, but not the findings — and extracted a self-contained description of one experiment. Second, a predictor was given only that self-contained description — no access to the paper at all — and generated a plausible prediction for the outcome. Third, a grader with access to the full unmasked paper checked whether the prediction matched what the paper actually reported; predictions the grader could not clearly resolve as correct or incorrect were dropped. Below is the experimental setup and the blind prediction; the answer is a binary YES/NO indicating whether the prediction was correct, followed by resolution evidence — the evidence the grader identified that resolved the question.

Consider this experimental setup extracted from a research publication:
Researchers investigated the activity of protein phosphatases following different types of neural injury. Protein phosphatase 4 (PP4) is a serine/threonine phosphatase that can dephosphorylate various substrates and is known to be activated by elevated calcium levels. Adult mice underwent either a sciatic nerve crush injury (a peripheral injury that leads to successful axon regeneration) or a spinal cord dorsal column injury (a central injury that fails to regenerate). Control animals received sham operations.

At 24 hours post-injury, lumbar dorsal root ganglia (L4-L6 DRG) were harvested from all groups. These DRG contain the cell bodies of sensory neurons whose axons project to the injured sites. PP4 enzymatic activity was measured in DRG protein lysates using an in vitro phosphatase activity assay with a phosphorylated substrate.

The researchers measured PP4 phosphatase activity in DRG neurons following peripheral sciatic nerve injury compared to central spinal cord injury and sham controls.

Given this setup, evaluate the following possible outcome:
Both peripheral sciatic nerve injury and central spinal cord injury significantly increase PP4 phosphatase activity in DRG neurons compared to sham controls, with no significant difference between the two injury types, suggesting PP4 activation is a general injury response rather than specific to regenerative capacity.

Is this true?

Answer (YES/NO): NO